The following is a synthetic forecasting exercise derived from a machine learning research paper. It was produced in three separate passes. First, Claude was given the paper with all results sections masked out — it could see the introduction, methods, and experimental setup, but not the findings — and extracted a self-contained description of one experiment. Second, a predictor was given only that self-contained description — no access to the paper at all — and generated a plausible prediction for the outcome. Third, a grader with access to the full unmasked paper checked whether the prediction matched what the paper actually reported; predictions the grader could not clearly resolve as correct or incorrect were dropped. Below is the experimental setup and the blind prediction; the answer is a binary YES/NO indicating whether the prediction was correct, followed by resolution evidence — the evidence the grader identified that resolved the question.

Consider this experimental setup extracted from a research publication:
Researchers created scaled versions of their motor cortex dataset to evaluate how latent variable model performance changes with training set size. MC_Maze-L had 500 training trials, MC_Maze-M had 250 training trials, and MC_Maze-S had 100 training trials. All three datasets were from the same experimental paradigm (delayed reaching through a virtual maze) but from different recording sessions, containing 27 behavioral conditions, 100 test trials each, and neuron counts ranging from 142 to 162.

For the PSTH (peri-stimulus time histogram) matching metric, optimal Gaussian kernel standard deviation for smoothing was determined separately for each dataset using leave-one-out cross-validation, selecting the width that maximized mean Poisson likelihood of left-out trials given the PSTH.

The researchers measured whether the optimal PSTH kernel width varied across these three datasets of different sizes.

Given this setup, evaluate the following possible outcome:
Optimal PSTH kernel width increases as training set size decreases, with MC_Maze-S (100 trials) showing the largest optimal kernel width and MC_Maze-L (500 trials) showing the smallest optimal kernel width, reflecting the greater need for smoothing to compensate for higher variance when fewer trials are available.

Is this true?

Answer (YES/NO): NO